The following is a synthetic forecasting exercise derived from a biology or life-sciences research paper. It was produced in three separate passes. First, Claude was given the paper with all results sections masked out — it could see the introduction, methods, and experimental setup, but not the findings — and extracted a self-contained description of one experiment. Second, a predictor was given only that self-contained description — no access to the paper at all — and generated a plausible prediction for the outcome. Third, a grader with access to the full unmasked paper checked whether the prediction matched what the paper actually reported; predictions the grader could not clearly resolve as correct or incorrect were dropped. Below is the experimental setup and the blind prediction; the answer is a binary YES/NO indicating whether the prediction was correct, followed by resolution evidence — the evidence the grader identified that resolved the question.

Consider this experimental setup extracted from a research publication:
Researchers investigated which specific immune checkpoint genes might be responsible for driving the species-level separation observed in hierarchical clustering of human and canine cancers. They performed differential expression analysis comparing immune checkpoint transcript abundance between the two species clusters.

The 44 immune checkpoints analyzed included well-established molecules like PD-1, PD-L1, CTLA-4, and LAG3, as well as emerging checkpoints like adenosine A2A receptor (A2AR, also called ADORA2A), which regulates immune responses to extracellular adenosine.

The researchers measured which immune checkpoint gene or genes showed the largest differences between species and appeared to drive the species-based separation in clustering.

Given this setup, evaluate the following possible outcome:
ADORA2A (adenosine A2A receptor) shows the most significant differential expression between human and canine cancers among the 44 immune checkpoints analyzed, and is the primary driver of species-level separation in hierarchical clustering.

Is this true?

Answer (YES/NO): YES